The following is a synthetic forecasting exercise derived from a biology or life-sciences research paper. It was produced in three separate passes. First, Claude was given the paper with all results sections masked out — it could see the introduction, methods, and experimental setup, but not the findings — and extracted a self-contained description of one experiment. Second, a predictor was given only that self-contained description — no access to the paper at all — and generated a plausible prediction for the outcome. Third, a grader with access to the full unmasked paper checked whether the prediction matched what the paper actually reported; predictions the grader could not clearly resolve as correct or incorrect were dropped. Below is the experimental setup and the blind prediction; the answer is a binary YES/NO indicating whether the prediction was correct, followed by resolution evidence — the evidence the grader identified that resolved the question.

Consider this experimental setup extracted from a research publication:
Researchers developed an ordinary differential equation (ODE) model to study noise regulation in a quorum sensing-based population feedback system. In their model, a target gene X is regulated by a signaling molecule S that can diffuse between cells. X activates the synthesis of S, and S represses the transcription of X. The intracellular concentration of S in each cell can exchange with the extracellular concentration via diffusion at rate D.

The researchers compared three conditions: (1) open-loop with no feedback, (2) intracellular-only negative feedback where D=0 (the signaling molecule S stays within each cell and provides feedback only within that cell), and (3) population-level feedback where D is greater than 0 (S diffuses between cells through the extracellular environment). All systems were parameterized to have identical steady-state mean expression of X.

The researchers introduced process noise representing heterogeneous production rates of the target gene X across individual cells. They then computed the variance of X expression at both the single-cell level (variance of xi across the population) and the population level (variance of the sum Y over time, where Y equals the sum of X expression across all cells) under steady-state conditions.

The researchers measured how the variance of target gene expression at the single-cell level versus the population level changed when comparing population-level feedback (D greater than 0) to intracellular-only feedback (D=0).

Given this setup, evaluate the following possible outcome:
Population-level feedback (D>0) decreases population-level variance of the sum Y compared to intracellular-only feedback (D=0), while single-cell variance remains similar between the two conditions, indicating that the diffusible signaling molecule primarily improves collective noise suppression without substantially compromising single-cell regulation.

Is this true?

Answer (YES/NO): NO